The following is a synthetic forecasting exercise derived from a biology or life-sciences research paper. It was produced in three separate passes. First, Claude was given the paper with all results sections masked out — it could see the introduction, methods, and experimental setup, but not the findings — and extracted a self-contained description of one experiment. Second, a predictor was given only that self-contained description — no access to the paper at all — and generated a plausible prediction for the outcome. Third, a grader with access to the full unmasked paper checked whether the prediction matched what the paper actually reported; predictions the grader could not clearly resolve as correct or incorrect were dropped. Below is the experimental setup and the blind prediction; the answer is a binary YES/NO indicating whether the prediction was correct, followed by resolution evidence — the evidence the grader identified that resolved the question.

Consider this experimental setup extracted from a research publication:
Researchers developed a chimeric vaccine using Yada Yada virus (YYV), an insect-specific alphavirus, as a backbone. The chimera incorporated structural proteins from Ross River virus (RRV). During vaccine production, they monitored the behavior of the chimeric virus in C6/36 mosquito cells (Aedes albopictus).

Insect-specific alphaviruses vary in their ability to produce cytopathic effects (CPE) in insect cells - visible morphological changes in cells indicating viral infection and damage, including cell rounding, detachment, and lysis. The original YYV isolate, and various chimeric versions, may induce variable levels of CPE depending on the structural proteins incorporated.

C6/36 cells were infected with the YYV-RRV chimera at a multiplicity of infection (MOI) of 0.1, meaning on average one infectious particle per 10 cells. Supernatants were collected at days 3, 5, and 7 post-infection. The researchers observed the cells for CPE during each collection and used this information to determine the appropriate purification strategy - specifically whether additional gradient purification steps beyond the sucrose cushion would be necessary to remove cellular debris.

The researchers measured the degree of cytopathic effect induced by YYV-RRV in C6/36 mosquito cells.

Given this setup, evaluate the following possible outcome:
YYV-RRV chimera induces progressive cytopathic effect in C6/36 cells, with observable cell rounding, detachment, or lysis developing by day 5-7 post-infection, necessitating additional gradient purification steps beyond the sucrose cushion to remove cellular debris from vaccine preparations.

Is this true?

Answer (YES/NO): NO